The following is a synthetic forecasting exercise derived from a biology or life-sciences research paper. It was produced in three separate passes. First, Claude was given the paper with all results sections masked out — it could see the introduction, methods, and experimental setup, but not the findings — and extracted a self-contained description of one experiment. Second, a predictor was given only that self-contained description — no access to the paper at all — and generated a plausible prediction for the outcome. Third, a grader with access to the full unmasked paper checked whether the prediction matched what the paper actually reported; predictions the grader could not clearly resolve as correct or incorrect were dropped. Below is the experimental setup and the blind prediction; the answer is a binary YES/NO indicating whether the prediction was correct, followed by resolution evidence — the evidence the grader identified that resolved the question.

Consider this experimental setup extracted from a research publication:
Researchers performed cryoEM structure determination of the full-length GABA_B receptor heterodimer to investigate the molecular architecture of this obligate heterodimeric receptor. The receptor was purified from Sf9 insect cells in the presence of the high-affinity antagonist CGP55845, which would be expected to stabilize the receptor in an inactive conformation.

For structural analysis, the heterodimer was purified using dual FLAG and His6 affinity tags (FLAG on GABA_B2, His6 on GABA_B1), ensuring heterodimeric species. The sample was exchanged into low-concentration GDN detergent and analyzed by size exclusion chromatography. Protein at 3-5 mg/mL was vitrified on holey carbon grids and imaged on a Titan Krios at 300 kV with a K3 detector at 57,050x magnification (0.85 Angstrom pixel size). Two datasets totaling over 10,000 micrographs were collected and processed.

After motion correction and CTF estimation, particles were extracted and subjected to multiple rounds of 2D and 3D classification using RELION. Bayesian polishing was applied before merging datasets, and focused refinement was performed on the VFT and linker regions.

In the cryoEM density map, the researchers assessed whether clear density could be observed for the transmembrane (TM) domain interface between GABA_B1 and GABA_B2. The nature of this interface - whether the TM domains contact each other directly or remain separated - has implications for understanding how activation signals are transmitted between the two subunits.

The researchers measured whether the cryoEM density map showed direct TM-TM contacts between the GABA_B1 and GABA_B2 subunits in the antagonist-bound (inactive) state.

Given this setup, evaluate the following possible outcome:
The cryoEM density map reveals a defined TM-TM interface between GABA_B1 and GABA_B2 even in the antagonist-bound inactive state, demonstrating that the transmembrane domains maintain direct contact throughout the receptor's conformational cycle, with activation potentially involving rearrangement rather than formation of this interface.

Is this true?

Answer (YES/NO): YES